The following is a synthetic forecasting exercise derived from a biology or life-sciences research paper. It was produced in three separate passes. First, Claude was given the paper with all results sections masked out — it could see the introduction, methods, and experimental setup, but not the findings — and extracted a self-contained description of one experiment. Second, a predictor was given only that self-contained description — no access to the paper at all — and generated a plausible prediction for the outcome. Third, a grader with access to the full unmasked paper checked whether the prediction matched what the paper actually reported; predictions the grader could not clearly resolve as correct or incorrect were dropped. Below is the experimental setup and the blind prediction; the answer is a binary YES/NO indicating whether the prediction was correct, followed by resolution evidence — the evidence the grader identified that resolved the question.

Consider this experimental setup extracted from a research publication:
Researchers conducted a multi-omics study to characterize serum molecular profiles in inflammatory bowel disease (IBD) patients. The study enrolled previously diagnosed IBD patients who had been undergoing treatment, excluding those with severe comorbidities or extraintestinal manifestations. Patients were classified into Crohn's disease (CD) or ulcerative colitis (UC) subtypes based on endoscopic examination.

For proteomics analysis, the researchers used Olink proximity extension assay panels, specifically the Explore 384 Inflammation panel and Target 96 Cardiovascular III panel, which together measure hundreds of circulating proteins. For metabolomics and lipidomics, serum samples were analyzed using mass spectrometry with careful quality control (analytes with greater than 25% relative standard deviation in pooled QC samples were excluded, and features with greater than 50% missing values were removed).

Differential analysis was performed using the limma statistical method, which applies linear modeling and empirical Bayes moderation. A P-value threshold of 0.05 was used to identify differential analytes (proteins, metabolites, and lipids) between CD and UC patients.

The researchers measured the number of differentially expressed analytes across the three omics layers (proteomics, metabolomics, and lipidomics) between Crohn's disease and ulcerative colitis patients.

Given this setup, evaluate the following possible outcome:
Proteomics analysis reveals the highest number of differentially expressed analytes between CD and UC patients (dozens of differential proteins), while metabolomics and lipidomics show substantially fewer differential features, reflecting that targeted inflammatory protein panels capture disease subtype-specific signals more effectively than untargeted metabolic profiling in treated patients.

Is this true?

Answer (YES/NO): NO